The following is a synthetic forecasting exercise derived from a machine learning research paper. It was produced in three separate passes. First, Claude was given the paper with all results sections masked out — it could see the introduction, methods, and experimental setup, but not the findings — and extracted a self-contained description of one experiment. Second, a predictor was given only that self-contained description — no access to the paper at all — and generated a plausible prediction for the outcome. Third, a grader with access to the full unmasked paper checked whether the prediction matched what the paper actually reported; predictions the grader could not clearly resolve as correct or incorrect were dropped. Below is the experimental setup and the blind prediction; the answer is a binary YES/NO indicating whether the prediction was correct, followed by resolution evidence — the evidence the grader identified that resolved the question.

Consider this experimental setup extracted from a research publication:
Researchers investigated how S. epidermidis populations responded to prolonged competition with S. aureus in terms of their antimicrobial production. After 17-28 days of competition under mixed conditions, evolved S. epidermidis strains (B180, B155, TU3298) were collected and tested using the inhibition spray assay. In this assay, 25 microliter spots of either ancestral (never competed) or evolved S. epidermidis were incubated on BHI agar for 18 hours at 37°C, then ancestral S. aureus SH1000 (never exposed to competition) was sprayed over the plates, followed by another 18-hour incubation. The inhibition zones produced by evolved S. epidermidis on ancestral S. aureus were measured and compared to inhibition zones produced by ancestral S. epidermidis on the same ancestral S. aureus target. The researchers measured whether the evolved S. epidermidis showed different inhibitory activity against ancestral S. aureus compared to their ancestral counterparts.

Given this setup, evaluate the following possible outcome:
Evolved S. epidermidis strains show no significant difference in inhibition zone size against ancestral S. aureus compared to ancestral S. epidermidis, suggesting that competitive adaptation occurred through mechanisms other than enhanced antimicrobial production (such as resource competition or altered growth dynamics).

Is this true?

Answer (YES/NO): NO